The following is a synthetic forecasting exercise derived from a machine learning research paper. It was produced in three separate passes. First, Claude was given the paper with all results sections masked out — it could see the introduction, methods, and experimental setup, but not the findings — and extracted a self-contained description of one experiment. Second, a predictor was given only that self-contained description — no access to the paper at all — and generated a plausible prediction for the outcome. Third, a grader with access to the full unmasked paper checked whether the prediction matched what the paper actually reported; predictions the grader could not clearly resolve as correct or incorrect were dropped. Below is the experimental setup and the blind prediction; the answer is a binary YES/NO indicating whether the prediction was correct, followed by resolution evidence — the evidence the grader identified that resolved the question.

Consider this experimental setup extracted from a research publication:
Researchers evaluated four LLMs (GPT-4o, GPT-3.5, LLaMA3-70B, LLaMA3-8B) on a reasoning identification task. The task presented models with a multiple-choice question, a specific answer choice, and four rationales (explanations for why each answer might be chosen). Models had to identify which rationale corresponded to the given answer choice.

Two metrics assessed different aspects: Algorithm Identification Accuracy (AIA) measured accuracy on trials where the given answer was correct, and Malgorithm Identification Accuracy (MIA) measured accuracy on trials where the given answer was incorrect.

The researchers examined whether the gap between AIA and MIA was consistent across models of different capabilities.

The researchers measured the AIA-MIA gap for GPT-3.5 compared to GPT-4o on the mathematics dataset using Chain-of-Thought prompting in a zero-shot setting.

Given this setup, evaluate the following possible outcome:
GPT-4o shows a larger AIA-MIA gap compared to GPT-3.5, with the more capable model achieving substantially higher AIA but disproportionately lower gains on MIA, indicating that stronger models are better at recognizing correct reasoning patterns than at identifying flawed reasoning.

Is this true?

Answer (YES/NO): NO